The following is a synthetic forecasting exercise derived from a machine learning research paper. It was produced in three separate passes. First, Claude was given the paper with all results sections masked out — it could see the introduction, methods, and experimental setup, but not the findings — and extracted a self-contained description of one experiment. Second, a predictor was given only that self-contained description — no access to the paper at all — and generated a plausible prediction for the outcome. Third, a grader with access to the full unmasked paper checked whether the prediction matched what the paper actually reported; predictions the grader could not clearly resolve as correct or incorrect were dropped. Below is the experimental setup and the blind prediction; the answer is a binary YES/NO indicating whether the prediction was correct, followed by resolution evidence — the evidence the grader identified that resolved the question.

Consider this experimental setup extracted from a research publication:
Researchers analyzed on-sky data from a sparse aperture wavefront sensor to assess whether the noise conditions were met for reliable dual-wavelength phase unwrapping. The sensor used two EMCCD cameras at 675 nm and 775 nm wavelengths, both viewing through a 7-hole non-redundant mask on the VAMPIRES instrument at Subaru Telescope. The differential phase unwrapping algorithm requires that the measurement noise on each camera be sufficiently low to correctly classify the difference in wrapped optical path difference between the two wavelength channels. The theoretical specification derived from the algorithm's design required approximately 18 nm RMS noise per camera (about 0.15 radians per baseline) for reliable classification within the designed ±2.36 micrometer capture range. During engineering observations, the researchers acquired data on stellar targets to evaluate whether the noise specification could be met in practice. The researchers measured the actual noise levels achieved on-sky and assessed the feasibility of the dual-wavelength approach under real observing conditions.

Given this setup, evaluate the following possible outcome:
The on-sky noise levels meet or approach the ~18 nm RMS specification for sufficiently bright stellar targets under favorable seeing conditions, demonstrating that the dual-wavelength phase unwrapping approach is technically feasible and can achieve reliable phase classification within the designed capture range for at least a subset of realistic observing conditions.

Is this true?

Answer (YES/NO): YES